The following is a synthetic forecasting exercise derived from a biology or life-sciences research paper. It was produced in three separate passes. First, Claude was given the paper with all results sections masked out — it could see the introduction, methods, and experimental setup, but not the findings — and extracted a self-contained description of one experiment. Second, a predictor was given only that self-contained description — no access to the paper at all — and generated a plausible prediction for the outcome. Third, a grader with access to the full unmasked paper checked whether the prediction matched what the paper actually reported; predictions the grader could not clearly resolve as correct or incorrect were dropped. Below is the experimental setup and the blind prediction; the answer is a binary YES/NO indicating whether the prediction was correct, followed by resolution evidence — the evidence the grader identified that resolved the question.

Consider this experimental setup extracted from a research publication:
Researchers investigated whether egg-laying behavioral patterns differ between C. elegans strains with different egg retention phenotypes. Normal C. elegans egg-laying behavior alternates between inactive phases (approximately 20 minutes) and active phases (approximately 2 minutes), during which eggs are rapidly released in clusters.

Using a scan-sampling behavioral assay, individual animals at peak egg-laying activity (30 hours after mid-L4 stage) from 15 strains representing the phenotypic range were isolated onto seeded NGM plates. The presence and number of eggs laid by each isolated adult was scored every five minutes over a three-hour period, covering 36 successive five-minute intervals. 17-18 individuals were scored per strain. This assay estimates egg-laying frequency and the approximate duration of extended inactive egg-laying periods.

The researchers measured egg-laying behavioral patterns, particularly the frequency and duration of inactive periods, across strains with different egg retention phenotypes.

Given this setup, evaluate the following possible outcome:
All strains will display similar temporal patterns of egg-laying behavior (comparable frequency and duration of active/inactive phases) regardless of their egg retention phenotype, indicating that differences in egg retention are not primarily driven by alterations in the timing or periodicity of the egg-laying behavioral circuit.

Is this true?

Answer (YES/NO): NO